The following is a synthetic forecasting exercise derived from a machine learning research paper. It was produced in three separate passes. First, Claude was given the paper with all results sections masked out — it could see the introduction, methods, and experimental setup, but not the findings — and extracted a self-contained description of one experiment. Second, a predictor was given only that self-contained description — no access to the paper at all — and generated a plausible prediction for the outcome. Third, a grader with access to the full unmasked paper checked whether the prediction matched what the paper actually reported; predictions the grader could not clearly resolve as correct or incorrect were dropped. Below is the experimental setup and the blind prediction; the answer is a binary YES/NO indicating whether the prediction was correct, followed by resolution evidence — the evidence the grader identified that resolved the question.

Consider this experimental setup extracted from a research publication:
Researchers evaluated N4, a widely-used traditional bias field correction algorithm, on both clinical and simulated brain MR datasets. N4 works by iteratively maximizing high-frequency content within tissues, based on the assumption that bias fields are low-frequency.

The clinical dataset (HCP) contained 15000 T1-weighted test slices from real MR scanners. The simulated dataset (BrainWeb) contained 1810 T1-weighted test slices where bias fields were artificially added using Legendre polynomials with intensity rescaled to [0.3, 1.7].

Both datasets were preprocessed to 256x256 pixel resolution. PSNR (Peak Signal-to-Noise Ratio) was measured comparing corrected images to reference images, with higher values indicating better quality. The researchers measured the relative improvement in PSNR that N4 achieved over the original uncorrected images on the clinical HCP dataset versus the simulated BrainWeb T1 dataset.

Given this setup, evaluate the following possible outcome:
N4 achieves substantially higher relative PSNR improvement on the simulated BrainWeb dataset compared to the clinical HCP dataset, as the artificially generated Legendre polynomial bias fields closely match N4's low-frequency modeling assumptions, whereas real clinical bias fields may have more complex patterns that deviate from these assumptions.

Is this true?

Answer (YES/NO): NO